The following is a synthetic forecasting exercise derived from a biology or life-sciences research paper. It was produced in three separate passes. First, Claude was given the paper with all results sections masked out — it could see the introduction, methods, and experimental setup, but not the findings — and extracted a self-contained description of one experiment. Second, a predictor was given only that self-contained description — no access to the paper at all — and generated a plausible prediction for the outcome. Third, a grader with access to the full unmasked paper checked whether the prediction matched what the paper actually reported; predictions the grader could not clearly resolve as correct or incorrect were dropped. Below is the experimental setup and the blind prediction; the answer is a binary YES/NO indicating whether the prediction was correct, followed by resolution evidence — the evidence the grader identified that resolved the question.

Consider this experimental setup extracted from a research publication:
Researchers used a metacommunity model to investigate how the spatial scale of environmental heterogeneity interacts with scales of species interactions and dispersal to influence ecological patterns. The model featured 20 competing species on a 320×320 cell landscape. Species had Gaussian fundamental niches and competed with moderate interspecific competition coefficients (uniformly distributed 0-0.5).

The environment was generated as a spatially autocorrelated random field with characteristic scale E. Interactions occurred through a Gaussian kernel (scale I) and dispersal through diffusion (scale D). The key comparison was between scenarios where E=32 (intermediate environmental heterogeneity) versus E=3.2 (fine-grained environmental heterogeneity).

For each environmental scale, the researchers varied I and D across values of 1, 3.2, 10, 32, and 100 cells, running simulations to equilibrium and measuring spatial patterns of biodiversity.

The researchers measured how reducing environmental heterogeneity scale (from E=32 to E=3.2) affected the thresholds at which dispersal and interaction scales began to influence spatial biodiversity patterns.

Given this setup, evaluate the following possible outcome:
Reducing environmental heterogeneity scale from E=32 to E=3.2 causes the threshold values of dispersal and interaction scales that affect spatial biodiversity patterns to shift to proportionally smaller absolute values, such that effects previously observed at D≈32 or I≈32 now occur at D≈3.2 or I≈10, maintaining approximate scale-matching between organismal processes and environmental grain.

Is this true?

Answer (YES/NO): NO